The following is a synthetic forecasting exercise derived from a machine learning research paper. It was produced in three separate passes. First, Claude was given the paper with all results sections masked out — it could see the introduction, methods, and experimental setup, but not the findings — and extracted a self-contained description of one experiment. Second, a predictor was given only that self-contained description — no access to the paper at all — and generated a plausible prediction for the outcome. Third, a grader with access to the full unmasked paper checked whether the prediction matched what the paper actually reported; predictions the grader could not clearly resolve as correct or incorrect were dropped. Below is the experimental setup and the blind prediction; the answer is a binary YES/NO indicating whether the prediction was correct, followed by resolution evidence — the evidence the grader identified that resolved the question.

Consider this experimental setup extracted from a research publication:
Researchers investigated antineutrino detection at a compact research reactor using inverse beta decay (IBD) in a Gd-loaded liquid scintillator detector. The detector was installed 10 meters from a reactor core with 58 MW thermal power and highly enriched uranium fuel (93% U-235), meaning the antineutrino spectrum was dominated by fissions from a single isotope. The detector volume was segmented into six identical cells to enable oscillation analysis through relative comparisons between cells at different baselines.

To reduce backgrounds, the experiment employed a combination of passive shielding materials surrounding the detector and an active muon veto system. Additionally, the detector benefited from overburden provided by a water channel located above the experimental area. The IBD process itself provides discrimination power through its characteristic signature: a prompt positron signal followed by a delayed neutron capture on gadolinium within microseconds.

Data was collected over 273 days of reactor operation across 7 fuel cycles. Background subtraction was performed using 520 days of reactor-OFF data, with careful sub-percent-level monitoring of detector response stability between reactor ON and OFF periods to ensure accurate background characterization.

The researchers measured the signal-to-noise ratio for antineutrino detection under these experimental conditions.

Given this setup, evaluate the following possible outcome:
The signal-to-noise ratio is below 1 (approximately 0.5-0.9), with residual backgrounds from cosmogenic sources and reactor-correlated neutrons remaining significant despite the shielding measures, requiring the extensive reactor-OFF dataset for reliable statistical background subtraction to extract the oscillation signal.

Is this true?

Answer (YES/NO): NO